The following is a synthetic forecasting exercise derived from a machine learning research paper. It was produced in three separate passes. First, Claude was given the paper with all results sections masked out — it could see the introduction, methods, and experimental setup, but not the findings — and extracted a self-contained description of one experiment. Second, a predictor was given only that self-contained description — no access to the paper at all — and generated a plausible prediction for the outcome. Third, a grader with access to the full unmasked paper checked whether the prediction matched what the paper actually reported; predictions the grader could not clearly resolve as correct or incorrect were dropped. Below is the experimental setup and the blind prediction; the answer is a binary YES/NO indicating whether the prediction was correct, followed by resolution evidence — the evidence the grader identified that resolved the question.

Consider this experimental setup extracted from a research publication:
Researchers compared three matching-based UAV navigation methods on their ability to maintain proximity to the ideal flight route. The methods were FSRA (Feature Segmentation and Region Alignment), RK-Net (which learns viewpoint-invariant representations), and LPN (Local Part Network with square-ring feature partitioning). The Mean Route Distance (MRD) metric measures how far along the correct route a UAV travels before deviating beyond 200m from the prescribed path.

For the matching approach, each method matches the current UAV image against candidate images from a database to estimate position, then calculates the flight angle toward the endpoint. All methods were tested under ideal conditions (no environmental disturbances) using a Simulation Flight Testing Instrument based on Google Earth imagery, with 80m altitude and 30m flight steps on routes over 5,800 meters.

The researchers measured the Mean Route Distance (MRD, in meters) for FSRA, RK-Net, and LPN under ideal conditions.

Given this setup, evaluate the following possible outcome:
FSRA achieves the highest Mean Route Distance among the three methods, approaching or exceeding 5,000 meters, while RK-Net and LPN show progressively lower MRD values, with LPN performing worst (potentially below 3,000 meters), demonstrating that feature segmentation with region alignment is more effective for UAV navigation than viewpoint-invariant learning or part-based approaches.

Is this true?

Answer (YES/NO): NO